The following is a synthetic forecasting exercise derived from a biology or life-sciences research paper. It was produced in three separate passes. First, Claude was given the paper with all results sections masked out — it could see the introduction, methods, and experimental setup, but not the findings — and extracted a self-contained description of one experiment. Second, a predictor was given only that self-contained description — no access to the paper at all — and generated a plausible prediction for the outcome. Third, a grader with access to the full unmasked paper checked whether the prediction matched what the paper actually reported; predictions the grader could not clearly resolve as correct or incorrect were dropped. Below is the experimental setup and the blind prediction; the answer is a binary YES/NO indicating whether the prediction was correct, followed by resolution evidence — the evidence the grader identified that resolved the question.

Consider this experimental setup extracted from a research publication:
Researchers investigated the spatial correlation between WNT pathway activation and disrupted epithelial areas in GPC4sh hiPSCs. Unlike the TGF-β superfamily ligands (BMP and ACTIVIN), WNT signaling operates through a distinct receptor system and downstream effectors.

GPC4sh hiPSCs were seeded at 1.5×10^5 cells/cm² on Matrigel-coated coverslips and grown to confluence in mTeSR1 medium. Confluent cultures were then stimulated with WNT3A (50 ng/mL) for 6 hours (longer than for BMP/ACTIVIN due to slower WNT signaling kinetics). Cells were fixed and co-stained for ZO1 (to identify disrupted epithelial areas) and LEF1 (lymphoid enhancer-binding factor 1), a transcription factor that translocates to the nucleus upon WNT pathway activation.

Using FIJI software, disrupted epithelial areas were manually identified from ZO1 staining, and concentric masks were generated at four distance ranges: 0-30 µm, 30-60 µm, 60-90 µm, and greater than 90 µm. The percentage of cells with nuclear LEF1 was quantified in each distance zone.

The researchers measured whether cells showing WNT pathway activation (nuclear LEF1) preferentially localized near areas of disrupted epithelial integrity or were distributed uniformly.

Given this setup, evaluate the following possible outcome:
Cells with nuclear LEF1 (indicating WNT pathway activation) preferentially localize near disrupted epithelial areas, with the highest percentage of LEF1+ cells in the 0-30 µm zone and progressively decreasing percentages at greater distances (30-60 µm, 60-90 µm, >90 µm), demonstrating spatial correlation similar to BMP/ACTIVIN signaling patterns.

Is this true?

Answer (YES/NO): NO